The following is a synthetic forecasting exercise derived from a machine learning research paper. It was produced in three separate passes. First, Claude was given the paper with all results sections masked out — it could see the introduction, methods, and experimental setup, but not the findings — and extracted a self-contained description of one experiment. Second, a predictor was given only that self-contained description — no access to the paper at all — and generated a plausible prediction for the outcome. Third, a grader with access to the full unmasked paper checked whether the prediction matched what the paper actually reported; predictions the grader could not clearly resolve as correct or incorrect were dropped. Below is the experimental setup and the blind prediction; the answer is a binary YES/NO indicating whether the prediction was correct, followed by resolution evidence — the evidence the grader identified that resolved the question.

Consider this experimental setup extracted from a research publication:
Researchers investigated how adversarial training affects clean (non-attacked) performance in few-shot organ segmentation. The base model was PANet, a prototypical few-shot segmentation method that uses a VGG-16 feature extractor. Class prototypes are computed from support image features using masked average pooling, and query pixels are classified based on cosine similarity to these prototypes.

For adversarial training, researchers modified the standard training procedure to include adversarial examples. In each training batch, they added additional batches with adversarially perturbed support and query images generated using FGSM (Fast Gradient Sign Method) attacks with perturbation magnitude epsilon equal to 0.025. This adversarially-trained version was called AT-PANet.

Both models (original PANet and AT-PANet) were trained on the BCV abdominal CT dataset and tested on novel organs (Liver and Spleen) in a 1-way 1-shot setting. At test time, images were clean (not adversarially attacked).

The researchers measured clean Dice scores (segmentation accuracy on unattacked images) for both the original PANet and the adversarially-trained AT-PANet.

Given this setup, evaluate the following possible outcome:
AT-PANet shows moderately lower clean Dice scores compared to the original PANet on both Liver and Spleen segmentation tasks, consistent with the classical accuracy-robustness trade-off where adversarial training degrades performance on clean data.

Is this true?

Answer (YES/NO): NO